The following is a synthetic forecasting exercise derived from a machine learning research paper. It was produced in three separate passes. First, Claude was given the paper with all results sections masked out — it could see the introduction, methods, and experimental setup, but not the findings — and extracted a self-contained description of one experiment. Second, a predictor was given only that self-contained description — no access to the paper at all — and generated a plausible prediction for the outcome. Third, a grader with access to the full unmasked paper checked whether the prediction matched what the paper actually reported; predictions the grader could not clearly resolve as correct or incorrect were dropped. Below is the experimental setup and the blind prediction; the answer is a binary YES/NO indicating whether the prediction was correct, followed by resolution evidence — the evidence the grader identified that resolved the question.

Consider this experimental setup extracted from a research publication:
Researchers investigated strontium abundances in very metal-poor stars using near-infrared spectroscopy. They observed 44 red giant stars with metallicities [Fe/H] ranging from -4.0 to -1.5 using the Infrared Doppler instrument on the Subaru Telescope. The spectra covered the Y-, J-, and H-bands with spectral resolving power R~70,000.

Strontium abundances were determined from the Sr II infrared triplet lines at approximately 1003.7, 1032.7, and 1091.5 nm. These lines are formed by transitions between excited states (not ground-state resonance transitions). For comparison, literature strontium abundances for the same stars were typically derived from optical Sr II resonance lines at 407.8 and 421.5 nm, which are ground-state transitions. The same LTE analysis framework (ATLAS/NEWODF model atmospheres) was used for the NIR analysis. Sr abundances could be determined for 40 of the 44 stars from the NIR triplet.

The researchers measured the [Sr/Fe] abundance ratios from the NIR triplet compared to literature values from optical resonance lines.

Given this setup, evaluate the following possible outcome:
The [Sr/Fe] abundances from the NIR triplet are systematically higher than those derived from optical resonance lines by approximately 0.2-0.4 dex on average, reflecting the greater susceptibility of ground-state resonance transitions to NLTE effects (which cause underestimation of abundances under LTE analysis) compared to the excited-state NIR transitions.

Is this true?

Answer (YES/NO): NO